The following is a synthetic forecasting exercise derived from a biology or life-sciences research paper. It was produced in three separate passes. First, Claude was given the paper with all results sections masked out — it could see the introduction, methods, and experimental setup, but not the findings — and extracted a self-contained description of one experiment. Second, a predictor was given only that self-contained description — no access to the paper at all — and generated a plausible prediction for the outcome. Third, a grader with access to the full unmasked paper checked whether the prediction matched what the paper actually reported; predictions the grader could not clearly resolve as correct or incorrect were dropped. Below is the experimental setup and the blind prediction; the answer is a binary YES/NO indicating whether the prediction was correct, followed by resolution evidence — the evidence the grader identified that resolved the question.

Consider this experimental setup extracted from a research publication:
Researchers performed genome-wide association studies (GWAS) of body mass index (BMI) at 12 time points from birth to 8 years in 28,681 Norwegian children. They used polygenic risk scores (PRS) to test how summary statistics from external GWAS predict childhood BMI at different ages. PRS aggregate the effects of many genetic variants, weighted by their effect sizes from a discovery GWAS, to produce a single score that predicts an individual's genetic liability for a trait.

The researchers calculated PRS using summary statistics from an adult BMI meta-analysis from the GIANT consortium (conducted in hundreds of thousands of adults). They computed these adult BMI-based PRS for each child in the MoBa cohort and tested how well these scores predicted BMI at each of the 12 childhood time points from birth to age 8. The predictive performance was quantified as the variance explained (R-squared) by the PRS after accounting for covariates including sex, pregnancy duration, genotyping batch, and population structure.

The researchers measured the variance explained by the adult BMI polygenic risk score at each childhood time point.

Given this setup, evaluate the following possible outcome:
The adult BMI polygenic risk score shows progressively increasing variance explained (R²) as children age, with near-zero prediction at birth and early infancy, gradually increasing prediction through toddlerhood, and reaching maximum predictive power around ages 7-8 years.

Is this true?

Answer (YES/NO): NO